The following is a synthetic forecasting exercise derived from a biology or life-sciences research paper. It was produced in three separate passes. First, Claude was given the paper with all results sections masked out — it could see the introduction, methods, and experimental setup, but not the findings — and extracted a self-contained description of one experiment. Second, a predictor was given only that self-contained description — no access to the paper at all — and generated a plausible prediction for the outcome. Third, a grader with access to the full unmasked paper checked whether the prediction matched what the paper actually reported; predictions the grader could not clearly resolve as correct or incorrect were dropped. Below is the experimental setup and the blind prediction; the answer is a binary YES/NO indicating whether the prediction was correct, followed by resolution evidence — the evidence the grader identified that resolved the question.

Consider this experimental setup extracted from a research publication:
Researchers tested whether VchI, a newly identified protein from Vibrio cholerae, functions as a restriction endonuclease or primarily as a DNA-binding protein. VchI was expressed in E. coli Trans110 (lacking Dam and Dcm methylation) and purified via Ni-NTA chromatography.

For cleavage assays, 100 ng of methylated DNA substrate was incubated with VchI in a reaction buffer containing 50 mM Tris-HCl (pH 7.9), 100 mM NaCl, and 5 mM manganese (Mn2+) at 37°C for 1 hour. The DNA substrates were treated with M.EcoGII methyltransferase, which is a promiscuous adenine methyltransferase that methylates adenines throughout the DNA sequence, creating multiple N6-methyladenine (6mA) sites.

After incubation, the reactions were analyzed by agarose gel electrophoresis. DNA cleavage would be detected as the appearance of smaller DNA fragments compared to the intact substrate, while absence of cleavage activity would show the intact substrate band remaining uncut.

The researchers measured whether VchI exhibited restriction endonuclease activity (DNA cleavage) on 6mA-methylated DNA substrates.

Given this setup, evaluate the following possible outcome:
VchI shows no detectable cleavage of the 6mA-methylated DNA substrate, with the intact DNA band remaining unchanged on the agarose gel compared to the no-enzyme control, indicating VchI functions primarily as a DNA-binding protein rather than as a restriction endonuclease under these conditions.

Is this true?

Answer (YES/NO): YES